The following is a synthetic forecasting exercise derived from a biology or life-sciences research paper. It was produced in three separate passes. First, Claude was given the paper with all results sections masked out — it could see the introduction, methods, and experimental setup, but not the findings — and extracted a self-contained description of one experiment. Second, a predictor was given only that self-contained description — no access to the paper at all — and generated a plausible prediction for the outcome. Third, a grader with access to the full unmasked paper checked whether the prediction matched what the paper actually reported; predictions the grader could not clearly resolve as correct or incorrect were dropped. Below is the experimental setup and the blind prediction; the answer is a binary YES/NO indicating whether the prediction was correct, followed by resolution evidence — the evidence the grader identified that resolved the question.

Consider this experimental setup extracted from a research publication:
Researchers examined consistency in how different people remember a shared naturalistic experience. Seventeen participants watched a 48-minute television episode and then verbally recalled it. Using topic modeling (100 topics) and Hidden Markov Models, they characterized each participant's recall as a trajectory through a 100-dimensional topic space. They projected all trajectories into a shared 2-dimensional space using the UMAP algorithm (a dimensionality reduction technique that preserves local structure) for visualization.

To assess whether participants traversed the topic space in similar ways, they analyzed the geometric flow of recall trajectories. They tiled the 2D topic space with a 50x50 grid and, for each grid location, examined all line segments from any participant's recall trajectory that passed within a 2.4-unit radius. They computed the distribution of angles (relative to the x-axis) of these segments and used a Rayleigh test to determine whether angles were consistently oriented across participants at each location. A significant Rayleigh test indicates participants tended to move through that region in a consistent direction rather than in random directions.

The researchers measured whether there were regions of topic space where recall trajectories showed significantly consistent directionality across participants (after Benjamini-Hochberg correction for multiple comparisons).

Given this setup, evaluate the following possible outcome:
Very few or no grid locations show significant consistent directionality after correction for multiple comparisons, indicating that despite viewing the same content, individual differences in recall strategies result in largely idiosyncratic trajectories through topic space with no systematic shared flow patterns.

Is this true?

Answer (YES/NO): NO